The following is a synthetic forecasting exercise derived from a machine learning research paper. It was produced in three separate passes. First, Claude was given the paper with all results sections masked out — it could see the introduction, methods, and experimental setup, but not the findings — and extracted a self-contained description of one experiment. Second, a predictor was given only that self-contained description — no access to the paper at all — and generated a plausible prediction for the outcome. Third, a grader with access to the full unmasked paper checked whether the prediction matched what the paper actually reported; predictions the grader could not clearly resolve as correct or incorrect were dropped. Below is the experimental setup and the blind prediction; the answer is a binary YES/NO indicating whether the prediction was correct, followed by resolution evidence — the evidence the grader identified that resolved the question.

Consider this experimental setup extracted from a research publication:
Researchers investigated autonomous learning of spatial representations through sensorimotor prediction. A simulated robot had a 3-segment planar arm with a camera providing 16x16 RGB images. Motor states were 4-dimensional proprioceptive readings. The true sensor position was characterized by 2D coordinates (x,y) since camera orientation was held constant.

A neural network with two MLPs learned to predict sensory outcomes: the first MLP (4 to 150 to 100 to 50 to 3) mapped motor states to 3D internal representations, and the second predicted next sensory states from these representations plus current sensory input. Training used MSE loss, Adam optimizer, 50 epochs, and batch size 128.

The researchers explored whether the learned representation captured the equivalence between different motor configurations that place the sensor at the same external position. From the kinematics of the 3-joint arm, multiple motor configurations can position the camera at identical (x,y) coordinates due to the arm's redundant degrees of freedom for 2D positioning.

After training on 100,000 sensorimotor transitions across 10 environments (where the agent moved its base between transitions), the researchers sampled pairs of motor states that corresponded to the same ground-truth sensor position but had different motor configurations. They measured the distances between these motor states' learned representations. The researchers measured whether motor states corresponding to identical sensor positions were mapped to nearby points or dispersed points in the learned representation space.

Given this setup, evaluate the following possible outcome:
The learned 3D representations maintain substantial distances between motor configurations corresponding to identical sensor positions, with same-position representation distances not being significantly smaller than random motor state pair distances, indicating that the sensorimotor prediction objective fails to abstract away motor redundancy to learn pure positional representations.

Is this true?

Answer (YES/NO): NO